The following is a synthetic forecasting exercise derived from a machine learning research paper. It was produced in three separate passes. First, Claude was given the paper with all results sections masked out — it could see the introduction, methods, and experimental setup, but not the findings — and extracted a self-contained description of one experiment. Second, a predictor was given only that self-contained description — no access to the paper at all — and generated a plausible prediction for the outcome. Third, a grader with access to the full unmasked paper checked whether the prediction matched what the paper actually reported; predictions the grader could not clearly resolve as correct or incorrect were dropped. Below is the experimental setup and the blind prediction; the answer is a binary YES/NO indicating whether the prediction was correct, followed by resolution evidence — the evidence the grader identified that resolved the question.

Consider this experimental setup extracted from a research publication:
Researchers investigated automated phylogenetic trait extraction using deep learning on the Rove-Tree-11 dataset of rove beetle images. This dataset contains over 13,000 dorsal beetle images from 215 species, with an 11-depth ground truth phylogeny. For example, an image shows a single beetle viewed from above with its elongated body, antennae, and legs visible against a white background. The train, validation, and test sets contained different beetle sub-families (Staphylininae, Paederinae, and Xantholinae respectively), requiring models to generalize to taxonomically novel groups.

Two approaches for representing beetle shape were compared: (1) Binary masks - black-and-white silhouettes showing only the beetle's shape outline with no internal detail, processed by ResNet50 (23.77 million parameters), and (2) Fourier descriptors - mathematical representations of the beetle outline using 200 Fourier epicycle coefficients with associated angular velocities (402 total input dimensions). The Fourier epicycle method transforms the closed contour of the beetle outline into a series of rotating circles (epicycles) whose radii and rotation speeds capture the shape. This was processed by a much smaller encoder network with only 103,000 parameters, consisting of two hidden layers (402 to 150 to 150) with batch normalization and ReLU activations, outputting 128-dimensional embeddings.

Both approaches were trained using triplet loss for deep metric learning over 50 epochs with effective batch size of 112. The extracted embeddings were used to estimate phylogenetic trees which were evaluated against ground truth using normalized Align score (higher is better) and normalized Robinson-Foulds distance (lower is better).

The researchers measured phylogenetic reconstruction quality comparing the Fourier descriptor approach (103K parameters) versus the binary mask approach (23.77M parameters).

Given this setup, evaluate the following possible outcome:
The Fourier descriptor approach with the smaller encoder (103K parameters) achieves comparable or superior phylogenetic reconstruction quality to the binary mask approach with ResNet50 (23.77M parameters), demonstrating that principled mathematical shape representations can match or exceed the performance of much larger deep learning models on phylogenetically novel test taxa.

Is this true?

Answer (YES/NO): NO